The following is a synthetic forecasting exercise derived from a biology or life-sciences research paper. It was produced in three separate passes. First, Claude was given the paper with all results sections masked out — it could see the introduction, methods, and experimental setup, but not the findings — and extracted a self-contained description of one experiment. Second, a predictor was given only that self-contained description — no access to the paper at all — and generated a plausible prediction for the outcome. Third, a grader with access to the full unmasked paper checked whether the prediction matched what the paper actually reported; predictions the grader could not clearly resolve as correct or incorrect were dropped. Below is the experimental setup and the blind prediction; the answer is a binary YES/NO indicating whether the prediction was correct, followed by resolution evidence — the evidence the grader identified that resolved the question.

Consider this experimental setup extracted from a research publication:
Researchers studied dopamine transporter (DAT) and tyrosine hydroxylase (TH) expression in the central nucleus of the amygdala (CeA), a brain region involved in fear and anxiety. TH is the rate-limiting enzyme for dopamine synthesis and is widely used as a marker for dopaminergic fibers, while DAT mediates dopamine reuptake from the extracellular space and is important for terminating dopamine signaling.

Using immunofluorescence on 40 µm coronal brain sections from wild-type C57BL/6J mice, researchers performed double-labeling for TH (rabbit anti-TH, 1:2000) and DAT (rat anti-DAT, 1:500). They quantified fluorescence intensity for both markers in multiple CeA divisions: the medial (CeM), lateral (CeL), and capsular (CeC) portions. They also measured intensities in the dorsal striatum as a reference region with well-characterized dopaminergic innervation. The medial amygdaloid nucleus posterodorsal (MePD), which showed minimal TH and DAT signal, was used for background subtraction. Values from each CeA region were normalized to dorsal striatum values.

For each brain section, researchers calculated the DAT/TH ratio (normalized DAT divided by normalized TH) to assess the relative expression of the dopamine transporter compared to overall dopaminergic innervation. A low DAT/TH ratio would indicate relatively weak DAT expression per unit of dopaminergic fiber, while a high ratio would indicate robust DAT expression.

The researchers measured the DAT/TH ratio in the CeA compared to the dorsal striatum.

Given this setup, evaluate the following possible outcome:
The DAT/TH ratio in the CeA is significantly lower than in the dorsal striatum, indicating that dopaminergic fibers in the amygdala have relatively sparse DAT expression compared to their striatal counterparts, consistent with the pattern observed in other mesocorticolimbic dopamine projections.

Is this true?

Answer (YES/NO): YES